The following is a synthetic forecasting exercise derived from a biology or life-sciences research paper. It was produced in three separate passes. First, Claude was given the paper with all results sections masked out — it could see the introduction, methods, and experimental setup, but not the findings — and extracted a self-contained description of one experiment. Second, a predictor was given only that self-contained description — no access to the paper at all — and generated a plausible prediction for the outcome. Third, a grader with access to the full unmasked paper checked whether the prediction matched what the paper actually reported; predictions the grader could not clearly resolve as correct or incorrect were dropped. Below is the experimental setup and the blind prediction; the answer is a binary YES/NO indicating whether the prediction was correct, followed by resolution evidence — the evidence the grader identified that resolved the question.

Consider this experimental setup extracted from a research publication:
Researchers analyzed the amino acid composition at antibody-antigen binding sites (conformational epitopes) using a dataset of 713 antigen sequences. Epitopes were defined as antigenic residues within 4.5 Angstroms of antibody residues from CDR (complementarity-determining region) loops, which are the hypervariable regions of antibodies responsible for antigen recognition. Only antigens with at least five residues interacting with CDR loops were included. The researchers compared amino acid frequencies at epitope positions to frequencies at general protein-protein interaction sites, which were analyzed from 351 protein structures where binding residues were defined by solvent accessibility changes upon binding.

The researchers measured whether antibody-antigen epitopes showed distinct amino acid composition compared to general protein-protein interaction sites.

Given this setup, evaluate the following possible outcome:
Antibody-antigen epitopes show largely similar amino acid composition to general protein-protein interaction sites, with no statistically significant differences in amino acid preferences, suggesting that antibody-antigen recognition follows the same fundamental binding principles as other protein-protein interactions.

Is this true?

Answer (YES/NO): NO